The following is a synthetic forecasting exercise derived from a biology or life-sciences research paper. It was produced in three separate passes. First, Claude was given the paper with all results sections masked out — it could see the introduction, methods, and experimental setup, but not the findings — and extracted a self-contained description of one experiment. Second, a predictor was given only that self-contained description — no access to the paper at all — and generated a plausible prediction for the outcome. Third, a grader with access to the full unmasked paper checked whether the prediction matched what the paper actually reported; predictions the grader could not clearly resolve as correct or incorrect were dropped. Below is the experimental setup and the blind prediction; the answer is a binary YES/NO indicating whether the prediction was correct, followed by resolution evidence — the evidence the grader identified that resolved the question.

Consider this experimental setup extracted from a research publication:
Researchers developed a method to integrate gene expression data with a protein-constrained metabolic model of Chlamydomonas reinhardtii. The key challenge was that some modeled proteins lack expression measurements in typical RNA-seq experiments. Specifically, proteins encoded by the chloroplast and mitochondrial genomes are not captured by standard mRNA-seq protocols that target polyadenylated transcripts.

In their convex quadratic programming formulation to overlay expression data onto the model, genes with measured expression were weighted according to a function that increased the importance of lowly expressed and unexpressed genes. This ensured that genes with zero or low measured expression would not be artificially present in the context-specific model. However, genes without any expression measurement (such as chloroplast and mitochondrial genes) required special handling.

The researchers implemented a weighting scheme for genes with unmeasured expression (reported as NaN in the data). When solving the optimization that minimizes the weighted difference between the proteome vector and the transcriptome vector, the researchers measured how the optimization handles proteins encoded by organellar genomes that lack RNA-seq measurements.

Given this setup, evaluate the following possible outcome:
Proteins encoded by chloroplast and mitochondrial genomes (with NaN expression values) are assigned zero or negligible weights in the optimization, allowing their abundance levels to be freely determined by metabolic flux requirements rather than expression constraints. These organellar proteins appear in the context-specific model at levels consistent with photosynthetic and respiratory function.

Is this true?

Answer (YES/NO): YES